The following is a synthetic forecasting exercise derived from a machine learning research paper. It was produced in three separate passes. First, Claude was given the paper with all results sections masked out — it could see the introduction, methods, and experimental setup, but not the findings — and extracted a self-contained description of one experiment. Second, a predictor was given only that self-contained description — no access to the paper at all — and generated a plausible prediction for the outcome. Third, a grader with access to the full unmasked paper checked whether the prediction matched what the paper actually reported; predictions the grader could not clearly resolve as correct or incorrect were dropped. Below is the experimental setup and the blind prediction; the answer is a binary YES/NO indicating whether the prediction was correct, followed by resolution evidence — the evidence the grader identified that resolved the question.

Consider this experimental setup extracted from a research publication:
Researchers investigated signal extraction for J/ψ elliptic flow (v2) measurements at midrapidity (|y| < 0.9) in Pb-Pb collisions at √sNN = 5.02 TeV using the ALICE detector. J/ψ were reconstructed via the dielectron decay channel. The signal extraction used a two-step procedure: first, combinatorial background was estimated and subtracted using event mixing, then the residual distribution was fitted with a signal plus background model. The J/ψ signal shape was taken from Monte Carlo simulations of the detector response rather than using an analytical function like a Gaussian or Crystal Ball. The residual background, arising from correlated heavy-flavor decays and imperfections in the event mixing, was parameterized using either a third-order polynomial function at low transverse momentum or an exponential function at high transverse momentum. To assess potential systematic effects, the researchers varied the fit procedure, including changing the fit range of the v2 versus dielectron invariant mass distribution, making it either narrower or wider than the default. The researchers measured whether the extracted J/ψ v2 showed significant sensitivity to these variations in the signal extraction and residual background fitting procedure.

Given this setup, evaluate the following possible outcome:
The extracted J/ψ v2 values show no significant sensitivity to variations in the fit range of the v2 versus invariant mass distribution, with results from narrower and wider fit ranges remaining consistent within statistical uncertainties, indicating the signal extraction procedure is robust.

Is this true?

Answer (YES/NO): YES